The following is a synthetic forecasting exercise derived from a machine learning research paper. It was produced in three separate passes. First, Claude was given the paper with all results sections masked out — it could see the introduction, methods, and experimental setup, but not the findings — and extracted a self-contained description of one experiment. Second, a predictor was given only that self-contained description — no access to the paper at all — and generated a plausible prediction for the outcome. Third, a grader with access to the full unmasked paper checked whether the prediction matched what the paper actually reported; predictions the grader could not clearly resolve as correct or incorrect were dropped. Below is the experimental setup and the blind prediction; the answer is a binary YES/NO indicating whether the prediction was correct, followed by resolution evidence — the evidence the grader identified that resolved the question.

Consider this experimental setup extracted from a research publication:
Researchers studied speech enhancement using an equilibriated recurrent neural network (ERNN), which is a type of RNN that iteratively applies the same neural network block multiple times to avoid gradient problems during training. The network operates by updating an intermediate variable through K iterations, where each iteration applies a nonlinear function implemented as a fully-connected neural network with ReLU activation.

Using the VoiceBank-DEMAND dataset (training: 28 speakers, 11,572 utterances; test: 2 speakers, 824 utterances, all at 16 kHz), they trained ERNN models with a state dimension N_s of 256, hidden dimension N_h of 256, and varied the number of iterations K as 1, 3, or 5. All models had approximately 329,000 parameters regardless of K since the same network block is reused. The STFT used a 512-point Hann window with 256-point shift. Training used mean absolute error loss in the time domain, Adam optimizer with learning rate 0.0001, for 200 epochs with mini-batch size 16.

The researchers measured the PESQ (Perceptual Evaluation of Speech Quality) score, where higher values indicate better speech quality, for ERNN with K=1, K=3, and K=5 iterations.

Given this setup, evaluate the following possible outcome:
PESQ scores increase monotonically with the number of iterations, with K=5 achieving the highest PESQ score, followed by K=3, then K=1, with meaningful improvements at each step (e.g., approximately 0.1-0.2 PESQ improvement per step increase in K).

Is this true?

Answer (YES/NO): NO